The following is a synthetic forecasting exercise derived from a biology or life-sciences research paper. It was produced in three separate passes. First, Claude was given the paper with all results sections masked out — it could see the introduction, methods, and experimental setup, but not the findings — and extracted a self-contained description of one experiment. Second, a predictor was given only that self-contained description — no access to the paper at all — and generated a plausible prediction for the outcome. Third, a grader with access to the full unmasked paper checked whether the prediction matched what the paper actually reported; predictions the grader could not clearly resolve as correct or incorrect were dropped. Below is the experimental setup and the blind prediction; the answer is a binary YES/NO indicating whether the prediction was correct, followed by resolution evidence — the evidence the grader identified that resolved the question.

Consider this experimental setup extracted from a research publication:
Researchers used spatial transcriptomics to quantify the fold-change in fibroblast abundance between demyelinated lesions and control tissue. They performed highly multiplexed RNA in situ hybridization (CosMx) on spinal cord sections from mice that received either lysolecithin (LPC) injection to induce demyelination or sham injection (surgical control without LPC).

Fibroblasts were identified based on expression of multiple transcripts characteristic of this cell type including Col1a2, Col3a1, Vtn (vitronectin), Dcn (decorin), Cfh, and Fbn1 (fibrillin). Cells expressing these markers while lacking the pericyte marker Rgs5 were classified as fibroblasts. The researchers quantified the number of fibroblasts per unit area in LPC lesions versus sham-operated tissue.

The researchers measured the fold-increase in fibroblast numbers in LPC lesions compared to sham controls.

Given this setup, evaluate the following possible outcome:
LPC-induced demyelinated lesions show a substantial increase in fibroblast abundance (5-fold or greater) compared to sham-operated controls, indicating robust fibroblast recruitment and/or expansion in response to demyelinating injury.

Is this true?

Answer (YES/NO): YES